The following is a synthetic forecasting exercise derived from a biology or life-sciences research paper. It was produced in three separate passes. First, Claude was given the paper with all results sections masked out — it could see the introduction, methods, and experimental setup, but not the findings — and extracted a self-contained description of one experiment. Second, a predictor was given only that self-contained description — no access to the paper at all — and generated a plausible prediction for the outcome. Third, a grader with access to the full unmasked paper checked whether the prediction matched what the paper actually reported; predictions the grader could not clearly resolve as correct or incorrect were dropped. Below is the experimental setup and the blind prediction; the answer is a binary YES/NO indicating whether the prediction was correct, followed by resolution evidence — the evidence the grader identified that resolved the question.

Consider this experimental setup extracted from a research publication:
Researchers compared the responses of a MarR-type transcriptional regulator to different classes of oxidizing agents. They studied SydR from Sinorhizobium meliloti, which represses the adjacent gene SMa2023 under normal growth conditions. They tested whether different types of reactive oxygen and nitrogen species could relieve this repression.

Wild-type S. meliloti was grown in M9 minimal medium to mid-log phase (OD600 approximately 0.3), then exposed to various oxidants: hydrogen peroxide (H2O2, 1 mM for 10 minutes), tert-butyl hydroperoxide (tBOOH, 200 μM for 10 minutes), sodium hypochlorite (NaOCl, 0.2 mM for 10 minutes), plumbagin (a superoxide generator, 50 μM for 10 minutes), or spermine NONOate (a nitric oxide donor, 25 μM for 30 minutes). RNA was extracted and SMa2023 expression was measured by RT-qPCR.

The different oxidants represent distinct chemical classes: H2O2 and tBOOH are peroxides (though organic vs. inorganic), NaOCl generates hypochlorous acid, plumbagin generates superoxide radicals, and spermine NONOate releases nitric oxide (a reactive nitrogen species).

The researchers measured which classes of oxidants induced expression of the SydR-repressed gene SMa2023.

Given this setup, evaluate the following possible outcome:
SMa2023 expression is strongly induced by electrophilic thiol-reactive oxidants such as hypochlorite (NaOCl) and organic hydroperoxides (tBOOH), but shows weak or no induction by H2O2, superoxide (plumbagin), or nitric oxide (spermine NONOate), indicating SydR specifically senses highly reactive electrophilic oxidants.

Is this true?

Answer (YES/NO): NO